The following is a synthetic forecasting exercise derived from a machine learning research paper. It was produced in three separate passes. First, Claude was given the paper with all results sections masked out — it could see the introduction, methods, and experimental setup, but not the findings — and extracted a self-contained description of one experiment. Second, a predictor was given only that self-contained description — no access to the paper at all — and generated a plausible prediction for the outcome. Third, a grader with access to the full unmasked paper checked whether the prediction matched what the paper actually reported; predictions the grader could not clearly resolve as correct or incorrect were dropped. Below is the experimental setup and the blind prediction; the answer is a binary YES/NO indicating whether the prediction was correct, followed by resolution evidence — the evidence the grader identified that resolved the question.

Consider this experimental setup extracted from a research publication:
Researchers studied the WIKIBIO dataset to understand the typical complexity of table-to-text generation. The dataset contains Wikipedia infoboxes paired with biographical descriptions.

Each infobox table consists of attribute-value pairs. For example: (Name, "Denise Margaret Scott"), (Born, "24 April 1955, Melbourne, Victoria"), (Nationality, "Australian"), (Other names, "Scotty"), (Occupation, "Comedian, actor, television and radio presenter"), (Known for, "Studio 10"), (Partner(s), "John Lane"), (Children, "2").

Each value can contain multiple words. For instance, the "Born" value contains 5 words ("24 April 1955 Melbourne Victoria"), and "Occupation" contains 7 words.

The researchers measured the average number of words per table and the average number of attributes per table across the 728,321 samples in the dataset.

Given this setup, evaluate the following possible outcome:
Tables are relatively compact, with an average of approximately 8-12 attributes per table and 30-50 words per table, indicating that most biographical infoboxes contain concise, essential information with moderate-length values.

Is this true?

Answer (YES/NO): NO